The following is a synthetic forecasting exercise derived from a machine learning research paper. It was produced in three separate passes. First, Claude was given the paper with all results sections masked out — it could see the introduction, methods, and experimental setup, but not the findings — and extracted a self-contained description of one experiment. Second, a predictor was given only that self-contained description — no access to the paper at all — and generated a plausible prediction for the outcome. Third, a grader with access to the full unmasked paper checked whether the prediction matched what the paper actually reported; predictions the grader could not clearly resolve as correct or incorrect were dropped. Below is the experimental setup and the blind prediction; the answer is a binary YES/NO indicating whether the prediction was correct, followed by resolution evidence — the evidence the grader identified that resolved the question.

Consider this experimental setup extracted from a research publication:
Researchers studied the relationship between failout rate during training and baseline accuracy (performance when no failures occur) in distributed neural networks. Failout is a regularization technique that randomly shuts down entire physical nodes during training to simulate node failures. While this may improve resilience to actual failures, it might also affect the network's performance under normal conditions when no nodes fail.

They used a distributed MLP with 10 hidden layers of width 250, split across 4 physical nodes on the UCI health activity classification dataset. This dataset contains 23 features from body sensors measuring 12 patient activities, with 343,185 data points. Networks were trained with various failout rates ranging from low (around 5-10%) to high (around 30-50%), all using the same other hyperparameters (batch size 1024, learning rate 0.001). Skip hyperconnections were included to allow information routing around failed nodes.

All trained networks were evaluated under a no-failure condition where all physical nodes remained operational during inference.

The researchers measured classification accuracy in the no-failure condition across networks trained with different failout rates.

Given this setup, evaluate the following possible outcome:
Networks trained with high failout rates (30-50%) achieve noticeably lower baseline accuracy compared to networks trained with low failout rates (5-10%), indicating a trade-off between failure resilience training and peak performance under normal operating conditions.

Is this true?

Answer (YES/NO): YES